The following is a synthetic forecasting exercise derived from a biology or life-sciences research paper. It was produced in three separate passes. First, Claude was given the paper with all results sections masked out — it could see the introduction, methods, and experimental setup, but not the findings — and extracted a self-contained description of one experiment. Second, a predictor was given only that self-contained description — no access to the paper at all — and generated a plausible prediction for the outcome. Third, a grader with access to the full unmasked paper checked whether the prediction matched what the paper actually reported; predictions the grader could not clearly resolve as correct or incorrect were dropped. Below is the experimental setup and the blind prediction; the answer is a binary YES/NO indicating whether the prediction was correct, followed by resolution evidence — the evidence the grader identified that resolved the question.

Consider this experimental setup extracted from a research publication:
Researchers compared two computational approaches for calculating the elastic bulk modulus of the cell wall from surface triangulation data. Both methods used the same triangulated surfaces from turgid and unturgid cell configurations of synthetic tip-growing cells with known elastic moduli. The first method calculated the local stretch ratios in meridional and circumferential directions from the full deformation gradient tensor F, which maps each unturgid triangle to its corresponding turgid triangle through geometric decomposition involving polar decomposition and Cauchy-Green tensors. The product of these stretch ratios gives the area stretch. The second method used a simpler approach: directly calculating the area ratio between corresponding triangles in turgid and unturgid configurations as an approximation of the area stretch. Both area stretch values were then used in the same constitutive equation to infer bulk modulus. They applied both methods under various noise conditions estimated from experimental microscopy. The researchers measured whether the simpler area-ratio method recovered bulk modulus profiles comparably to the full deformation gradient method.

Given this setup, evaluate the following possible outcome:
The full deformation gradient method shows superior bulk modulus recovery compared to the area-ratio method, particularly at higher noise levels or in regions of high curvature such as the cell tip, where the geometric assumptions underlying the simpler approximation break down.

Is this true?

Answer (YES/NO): NO